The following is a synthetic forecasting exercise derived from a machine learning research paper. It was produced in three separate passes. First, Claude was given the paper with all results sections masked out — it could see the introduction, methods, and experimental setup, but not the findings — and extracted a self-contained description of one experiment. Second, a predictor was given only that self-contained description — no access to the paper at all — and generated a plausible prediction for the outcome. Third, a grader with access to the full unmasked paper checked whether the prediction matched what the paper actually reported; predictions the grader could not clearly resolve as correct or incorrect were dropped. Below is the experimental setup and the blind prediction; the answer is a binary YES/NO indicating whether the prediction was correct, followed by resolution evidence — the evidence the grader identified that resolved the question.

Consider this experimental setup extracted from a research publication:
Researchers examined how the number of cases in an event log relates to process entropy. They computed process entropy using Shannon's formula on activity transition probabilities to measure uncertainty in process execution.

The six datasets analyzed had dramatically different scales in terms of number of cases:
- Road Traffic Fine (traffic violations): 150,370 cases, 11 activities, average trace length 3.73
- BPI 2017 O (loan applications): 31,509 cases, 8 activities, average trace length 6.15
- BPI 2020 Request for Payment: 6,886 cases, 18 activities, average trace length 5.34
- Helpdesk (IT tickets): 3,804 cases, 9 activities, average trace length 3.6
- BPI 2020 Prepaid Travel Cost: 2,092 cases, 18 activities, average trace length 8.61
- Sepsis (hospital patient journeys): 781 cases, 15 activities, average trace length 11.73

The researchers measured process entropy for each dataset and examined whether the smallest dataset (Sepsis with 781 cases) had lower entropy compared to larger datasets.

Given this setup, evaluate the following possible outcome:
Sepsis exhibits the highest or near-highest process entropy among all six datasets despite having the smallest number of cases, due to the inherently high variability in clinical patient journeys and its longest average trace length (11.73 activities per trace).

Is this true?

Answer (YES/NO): YES